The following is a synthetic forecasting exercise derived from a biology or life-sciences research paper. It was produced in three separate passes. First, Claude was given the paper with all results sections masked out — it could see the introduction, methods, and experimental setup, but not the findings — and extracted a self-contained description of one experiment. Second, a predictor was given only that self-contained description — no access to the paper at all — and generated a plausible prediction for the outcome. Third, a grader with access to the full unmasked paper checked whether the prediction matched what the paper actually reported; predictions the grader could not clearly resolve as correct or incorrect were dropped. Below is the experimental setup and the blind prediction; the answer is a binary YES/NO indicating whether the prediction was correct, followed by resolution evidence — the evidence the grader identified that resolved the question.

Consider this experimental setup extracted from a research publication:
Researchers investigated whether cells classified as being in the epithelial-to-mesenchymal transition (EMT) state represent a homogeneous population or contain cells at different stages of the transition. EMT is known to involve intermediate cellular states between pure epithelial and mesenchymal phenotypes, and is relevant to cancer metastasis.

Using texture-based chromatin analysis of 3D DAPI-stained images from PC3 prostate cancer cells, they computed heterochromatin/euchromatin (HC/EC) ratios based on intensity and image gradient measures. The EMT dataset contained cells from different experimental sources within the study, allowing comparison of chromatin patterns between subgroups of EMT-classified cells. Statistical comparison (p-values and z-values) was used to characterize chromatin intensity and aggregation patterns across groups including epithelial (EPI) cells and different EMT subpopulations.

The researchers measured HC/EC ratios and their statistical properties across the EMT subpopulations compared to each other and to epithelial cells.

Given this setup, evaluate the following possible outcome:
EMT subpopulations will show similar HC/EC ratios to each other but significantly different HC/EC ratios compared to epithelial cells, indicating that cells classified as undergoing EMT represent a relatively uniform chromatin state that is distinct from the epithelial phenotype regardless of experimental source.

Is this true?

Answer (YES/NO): NO